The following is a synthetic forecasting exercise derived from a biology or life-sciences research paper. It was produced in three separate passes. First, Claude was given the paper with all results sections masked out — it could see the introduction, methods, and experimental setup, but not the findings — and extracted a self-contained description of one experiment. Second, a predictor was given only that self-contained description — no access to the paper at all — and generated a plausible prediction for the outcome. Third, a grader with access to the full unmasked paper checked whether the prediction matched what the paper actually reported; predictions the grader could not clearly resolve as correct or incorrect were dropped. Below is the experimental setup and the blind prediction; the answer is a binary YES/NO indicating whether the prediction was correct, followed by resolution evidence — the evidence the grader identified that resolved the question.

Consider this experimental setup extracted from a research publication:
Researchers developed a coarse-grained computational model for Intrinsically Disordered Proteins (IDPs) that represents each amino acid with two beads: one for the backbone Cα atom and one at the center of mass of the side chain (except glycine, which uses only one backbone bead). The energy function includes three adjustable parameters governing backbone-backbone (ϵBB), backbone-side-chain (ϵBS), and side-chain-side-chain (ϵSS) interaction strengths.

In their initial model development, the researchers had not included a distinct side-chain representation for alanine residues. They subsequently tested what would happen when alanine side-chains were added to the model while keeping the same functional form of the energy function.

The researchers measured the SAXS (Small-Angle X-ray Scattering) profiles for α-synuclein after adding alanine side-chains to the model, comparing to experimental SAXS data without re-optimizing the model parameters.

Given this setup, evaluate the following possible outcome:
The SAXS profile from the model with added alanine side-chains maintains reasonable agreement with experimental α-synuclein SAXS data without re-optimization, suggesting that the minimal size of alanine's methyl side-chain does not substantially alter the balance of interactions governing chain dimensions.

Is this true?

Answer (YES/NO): NO